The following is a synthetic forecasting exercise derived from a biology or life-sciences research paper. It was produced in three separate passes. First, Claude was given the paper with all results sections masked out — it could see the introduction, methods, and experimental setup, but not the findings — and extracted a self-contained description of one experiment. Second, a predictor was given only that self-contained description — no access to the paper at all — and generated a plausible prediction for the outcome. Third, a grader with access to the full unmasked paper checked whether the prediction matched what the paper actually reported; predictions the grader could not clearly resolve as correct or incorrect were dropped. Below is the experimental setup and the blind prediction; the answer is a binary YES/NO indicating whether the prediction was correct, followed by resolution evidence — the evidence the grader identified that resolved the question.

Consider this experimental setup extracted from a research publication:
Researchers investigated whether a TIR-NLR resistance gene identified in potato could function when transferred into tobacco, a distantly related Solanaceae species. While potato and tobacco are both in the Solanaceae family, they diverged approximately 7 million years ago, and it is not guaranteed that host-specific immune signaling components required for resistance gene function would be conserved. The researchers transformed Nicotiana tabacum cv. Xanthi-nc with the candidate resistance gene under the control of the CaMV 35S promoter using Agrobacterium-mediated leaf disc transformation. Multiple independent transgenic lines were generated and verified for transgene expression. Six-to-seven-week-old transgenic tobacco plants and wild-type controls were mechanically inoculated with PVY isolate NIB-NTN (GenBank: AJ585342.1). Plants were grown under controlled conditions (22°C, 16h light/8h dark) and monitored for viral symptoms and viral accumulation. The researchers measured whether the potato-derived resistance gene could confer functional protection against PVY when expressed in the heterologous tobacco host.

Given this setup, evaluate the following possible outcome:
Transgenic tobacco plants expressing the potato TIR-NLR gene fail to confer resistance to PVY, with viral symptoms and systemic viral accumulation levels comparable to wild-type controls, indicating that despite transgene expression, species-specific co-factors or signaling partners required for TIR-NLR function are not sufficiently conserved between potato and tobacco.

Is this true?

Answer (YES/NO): NO